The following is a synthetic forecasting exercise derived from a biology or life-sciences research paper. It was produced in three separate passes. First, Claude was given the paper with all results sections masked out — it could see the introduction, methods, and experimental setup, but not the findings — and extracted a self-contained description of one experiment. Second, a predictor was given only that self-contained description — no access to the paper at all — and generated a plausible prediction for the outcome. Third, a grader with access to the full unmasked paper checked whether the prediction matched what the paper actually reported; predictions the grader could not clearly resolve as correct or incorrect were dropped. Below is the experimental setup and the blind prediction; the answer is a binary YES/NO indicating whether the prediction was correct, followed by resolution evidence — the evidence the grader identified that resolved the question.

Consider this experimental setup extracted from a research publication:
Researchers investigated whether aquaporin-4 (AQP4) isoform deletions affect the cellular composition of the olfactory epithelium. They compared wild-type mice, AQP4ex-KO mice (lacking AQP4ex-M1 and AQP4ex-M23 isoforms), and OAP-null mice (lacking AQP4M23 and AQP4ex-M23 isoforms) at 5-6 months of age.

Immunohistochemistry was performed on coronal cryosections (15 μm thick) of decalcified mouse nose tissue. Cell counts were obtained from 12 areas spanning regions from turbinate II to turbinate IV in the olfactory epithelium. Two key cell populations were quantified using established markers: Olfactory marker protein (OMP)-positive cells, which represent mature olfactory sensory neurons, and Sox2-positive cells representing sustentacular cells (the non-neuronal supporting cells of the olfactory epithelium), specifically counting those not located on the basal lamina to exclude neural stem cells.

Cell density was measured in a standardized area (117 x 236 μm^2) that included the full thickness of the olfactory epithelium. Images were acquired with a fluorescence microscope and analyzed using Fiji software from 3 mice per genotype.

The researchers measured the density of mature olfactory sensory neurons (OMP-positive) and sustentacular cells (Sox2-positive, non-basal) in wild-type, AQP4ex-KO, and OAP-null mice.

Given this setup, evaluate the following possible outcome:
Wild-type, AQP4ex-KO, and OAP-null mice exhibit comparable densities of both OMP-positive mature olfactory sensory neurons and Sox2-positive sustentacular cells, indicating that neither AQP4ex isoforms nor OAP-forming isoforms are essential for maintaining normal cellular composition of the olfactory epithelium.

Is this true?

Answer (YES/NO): NO